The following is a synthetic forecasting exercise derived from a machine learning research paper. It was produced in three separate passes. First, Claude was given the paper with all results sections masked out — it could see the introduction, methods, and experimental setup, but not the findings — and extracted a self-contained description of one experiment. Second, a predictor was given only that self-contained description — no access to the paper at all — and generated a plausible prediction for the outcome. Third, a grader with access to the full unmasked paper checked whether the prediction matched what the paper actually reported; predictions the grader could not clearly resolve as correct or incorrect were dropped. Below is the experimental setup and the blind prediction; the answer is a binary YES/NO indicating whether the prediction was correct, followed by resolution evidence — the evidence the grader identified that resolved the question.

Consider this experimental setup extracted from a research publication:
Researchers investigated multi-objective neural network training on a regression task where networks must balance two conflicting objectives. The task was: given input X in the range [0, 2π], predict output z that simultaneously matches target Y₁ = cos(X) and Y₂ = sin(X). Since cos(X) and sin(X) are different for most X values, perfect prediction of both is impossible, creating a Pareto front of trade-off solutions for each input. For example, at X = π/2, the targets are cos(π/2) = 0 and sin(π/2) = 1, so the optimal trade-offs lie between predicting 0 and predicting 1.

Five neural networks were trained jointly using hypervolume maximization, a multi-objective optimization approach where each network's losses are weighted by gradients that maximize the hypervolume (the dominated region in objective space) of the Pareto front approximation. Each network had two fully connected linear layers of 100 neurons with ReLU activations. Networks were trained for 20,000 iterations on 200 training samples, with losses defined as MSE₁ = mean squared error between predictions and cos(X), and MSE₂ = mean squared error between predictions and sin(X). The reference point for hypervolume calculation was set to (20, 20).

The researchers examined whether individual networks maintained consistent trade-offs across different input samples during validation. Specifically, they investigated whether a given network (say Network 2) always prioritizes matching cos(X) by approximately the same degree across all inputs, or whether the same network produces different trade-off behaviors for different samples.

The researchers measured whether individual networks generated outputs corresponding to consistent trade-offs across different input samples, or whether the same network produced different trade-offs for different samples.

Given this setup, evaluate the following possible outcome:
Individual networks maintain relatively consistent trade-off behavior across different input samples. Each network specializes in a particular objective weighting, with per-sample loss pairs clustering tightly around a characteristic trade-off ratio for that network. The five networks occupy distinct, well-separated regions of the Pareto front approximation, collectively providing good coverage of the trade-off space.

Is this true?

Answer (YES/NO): NO